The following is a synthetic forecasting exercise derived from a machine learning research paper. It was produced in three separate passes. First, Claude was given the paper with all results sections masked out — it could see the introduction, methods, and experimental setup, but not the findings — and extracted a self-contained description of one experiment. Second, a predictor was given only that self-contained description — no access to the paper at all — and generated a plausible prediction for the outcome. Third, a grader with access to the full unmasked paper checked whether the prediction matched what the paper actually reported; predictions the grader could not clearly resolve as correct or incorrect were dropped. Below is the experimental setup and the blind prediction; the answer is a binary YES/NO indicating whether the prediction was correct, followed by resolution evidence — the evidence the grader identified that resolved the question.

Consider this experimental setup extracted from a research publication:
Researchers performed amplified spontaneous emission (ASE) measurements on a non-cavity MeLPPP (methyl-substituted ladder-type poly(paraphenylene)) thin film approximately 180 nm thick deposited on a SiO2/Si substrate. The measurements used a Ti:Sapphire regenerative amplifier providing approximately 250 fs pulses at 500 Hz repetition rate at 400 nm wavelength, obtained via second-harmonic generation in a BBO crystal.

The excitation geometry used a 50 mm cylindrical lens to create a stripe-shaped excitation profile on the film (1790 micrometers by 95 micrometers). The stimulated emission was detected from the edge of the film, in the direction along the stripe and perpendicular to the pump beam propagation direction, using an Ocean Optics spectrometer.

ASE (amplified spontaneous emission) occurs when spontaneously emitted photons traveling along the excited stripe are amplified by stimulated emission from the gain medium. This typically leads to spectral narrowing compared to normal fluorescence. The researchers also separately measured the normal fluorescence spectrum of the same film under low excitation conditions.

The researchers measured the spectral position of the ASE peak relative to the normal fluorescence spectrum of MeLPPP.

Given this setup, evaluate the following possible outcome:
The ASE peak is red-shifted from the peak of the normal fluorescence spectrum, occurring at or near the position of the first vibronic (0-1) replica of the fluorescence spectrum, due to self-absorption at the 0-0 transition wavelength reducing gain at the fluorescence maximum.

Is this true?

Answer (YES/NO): YES